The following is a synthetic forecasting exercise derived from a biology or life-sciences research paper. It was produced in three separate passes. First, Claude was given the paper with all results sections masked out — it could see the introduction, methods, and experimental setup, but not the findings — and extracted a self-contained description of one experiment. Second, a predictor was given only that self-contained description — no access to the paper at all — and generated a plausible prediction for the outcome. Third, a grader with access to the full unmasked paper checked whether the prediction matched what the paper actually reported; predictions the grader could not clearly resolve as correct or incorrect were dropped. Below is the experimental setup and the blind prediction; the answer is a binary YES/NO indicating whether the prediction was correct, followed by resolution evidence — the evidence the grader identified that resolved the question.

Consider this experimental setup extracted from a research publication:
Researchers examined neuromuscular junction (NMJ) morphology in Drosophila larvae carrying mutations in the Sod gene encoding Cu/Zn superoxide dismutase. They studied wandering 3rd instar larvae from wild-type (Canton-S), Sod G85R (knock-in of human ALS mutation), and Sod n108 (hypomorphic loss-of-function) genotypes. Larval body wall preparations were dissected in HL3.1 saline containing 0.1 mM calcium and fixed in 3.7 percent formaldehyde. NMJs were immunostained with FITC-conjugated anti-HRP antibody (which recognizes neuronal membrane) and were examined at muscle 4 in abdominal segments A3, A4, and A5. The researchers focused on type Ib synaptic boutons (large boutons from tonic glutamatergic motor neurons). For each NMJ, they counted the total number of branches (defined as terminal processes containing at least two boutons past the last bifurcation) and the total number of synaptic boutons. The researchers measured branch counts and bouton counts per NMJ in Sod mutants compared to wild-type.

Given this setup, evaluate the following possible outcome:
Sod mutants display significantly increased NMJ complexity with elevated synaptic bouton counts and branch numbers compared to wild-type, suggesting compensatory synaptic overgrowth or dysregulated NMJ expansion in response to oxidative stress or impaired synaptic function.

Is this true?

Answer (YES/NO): NO